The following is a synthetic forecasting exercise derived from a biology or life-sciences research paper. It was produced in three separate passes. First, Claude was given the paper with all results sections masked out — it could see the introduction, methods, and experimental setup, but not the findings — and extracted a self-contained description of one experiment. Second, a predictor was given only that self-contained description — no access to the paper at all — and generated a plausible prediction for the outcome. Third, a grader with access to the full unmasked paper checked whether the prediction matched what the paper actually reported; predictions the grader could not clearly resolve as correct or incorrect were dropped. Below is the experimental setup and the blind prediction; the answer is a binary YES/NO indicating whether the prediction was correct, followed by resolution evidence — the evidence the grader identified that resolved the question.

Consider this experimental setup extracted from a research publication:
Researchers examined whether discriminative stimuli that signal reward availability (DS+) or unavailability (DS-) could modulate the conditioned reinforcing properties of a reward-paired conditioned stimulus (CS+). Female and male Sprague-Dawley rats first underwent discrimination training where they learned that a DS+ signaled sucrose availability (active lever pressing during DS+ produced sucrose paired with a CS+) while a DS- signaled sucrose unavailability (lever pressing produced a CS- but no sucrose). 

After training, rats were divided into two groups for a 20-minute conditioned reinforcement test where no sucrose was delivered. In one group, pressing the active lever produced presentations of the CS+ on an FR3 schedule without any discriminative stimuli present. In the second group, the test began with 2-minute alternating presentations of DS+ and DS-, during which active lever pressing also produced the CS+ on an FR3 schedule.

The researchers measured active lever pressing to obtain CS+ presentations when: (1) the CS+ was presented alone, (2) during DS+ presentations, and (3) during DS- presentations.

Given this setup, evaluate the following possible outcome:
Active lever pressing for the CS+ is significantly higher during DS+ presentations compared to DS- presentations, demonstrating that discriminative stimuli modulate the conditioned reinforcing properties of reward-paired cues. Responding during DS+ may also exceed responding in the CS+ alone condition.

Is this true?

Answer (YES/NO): YES